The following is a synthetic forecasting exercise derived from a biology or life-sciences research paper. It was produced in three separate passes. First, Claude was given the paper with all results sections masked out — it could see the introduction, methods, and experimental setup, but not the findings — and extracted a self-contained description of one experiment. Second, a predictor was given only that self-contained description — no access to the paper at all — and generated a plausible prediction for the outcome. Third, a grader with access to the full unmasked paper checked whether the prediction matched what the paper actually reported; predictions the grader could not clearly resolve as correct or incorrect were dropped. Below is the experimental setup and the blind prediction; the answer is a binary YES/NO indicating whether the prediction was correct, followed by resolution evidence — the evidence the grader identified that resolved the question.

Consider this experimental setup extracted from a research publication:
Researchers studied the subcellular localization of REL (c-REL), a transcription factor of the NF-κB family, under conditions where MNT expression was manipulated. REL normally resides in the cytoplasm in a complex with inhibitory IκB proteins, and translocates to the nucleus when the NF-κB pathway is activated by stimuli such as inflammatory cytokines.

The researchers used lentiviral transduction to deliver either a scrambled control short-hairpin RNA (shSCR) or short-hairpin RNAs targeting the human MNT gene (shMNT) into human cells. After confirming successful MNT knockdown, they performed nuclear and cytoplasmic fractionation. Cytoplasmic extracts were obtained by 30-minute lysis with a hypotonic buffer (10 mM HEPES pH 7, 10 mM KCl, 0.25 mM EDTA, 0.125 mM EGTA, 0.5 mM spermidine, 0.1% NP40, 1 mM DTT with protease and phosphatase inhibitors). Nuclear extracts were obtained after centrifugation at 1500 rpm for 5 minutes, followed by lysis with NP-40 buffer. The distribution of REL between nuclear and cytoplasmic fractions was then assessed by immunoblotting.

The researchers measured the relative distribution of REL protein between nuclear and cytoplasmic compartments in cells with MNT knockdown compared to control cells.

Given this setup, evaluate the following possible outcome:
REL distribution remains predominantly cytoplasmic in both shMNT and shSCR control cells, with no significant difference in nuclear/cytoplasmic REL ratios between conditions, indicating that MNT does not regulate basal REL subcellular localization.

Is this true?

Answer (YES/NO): NO